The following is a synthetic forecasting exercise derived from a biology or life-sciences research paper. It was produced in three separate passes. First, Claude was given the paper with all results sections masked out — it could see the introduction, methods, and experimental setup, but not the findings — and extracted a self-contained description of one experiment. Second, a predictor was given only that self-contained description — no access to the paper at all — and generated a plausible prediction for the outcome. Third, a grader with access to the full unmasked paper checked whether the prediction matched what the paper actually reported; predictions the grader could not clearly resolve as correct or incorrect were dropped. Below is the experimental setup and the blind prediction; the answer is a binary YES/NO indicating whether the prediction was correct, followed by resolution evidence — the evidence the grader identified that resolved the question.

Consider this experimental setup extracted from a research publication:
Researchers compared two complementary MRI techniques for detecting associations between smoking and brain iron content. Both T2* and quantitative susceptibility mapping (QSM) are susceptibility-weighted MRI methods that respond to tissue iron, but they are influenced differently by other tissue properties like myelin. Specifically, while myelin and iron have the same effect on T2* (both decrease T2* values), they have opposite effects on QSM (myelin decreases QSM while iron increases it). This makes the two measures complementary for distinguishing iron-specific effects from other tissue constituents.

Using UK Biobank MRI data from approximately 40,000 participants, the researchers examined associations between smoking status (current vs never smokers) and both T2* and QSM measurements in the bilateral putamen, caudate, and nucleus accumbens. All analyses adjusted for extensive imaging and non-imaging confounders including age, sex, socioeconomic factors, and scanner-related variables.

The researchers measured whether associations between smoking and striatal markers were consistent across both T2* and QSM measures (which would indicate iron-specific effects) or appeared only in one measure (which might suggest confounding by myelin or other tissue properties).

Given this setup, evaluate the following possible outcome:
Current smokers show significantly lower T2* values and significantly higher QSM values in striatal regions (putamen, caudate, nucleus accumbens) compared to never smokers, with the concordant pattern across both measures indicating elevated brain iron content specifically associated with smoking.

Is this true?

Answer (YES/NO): NO